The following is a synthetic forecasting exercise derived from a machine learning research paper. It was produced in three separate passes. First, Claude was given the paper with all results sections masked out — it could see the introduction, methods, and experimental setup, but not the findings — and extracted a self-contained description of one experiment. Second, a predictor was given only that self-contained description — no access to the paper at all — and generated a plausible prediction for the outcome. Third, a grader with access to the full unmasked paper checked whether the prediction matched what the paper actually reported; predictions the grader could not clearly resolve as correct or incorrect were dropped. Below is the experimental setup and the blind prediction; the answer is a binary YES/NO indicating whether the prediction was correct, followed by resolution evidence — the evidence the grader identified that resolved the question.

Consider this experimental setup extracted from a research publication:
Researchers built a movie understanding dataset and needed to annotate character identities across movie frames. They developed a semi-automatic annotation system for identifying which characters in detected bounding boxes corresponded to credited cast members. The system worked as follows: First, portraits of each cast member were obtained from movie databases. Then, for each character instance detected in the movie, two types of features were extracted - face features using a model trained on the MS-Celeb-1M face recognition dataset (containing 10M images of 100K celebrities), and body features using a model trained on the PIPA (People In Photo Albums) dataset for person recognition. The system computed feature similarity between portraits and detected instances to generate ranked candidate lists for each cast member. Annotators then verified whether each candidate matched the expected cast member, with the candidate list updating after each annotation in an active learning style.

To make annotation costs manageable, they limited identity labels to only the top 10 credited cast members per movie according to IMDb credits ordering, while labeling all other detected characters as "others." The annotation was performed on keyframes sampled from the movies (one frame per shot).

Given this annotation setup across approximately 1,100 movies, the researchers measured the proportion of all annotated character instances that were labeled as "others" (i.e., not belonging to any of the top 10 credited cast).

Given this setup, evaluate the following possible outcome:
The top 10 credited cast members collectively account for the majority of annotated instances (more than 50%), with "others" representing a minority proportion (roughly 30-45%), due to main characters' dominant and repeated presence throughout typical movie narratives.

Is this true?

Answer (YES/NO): NO